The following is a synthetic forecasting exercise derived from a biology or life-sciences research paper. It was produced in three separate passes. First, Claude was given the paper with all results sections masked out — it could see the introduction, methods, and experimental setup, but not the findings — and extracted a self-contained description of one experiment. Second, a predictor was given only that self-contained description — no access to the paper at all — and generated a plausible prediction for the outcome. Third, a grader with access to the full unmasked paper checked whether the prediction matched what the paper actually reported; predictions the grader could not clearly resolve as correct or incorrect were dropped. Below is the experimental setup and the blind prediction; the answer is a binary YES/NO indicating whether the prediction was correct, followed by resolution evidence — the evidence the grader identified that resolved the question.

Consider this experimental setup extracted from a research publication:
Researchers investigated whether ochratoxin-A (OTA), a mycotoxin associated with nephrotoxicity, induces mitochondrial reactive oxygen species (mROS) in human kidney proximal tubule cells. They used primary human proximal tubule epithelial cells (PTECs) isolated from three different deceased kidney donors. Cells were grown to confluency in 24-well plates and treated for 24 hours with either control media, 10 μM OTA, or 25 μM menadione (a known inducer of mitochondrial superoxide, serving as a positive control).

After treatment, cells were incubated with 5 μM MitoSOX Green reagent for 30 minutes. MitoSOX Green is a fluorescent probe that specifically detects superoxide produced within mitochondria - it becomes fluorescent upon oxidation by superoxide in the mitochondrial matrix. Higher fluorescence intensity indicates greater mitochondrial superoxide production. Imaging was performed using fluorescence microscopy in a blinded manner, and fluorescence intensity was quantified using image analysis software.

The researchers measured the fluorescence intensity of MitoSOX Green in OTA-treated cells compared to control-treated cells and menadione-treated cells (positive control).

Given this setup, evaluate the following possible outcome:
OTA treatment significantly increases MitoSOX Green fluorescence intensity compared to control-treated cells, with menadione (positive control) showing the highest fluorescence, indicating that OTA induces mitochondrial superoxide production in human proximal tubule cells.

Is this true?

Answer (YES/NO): NO